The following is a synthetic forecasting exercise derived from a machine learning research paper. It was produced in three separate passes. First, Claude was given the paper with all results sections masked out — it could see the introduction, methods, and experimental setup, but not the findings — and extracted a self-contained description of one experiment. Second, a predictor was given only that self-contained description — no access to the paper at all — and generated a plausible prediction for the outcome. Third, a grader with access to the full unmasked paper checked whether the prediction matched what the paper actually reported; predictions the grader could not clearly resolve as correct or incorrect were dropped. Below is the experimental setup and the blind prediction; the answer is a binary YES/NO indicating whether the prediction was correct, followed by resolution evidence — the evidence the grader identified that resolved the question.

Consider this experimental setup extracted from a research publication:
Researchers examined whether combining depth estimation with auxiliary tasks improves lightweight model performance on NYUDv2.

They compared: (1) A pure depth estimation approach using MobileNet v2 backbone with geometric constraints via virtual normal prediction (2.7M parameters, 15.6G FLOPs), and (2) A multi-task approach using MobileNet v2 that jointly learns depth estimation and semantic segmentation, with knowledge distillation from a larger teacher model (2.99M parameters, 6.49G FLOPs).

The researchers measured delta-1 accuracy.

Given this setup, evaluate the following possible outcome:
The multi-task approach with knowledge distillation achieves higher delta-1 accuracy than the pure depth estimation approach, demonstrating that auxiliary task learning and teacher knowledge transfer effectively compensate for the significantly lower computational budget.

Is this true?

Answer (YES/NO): NO